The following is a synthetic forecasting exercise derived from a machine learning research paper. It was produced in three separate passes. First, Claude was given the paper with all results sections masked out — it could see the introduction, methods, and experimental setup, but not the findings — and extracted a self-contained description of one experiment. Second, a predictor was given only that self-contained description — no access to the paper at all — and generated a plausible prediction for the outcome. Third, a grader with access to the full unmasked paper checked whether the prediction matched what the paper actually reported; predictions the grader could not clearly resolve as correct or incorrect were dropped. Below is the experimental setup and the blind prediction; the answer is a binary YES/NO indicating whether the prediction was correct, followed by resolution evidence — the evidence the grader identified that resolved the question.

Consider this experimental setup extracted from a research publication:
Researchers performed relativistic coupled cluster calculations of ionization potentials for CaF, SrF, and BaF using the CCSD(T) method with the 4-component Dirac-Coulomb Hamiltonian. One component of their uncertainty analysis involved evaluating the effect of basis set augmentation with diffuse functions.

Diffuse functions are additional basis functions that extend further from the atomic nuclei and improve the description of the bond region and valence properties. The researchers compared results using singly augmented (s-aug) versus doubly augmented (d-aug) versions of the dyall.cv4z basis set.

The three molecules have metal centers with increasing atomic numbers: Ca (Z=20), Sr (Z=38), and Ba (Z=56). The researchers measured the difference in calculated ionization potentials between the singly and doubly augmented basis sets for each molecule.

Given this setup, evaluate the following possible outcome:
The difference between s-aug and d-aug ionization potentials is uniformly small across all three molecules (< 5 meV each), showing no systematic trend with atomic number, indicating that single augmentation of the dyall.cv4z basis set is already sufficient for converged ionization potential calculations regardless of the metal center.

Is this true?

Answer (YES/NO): NO